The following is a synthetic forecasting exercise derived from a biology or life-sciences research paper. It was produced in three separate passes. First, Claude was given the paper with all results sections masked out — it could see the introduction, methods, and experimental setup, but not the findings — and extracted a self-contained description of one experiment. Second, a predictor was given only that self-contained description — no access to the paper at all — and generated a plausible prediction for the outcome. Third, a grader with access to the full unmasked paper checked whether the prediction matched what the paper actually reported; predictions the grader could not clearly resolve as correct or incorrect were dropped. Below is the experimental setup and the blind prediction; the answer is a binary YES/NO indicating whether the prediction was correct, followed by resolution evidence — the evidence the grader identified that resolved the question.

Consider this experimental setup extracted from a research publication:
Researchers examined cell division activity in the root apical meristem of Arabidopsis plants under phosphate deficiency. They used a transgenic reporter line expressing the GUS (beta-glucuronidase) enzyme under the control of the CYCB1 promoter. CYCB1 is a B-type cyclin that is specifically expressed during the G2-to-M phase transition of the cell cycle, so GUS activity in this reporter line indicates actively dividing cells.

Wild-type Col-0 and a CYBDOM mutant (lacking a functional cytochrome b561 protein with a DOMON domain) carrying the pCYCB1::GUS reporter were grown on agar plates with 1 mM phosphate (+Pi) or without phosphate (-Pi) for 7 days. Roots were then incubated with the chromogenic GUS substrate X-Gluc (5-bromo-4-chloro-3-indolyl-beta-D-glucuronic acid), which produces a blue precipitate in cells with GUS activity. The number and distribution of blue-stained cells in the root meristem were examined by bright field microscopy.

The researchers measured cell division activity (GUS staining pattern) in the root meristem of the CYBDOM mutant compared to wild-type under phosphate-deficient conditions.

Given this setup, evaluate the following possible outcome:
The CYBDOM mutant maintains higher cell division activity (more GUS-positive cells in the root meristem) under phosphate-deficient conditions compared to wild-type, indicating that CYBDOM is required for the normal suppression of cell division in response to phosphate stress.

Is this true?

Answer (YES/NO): NO